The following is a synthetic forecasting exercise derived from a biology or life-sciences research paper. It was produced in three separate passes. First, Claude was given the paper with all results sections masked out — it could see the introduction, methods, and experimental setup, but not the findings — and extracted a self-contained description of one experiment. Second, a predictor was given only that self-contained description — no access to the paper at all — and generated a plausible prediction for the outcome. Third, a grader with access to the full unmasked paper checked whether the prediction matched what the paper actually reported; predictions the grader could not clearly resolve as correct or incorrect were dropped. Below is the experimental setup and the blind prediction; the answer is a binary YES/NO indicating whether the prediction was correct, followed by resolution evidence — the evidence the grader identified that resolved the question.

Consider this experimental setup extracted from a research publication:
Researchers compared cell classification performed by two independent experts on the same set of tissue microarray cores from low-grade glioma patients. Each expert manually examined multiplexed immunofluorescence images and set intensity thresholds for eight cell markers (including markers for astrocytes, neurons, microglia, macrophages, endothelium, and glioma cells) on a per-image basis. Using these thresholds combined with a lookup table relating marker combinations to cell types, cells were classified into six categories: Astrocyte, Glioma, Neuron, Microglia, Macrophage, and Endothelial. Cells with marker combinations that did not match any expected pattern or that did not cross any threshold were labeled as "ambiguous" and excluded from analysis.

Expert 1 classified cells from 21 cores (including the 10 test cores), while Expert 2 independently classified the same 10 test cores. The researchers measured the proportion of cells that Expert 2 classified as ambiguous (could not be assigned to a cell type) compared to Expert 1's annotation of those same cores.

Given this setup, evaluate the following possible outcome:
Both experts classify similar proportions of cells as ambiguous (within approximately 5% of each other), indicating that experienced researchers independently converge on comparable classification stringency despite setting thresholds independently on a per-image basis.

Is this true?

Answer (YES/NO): NO